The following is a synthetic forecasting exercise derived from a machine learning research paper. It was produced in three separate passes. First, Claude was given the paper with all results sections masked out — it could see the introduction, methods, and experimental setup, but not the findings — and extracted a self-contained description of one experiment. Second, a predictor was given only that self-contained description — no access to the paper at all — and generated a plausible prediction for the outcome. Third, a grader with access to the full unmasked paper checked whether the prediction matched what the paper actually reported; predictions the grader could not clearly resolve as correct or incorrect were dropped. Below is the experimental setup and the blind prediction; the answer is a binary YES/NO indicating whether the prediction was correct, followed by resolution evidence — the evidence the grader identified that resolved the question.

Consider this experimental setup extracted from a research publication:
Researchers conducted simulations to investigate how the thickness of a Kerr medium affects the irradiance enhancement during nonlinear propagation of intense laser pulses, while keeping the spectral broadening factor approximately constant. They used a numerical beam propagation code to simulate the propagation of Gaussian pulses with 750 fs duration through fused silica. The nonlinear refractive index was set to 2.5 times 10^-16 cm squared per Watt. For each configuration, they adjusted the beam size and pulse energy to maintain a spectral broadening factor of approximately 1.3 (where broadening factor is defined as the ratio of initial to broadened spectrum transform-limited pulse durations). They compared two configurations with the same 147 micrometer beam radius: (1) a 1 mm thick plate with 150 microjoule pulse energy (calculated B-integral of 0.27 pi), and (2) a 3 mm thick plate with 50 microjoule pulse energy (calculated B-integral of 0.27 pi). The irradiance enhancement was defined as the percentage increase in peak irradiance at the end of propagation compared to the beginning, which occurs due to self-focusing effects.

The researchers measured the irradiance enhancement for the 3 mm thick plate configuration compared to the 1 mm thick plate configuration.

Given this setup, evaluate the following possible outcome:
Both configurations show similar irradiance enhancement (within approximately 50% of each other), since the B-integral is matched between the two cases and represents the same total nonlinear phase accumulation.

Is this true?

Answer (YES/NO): NO